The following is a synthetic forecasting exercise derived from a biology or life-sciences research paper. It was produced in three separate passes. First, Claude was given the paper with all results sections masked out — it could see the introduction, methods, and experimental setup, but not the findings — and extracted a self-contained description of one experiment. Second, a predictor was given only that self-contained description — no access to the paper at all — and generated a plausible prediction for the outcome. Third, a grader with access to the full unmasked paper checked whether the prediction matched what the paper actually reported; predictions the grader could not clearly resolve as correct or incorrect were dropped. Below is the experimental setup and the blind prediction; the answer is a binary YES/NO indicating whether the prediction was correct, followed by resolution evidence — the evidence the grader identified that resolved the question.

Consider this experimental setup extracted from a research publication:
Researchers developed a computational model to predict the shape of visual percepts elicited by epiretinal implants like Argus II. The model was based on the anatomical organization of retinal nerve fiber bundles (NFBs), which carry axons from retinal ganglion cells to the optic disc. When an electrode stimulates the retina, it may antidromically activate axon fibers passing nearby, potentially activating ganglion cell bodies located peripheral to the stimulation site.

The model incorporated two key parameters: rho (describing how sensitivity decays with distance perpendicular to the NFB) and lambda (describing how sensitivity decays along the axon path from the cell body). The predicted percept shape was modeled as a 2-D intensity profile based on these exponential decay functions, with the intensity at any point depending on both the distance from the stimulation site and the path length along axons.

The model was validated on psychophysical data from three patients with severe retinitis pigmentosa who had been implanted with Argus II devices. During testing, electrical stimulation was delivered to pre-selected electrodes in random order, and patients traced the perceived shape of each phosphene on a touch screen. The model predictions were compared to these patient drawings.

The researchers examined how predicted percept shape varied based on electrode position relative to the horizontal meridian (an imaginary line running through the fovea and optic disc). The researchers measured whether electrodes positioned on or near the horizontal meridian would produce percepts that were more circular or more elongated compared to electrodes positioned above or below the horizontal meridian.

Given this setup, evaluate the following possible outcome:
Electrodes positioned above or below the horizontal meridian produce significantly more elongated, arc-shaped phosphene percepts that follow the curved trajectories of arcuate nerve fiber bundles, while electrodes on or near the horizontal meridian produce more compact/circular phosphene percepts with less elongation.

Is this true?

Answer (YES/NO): YES